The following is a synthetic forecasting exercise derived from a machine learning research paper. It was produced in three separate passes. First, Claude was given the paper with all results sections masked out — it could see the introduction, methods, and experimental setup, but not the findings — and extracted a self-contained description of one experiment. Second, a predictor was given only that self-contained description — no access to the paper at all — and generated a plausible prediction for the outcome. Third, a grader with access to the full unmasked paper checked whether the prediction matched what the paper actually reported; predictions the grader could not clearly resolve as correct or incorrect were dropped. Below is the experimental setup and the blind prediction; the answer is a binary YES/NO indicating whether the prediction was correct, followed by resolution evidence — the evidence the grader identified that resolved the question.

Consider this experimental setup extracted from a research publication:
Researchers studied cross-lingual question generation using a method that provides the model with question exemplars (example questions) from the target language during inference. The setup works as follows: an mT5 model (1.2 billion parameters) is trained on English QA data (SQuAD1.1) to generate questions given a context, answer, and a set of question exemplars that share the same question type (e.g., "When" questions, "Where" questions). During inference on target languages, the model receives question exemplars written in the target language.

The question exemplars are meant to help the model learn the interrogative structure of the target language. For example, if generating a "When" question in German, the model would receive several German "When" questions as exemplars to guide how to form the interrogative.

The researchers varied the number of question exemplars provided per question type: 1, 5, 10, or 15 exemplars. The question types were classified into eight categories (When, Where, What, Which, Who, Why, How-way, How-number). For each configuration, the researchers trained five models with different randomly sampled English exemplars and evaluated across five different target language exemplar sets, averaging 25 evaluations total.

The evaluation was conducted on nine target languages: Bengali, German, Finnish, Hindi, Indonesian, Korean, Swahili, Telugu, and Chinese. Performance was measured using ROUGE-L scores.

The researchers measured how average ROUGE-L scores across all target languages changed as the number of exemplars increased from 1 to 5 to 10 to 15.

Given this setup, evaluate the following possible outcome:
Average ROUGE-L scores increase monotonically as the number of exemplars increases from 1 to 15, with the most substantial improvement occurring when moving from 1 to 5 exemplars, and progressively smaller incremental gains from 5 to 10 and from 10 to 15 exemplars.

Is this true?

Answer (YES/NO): YES